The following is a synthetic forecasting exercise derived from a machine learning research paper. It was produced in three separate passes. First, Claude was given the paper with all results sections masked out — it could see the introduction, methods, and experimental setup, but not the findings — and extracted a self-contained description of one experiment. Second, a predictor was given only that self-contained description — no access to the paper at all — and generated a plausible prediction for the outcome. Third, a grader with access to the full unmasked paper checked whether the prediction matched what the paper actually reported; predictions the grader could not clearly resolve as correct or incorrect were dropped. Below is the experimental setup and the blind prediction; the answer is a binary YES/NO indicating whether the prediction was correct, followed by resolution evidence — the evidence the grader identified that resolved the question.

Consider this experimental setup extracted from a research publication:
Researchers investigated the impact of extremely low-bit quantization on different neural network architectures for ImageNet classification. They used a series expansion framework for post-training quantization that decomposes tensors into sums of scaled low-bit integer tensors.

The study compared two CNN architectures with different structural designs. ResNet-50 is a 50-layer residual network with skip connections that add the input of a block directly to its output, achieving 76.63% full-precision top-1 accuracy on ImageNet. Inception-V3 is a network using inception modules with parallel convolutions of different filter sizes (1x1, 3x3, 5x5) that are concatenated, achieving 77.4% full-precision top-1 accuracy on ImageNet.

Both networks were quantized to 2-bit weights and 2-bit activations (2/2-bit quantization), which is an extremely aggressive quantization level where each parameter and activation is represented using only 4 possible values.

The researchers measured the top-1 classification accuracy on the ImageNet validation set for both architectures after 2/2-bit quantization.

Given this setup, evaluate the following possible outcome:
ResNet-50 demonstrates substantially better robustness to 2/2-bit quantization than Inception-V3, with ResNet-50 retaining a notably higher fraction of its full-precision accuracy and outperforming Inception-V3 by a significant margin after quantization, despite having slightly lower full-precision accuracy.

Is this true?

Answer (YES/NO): YES